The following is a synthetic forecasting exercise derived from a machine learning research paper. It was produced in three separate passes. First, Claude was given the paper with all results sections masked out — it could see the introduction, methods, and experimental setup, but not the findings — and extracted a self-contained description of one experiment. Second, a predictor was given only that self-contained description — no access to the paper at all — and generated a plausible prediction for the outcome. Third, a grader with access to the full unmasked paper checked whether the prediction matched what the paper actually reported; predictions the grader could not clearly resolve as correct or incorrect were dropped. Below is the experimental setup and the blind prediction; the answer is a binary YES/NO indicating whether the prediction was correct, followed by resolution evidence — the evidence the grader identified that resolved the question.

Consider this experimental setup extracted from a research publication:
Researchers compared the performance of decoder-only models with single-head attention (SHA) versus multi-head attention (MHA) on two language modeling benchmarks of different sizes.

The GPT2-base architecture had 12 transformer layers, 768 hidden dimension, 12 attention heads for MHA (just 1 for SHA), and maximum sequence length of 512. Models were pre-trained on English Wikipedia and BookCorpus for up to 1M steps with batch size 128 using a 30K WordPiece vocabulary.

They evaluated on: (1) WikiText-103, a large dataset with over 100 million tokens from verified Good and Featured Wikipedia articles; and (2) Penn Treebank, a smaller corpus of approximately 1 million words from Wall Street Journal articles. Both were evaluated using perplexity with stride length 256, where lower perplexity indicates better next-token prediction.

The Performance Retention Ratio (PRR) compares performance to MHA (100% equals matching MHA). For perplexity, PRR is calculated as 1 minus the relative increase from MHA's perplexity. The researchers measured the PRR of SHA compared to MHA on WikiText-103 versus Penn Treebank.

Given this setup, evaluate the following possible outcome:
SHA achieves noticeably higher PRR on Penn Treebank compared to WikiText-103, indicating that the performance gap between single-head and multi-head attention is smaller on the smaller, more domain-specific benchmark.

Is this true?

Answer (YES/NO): NO